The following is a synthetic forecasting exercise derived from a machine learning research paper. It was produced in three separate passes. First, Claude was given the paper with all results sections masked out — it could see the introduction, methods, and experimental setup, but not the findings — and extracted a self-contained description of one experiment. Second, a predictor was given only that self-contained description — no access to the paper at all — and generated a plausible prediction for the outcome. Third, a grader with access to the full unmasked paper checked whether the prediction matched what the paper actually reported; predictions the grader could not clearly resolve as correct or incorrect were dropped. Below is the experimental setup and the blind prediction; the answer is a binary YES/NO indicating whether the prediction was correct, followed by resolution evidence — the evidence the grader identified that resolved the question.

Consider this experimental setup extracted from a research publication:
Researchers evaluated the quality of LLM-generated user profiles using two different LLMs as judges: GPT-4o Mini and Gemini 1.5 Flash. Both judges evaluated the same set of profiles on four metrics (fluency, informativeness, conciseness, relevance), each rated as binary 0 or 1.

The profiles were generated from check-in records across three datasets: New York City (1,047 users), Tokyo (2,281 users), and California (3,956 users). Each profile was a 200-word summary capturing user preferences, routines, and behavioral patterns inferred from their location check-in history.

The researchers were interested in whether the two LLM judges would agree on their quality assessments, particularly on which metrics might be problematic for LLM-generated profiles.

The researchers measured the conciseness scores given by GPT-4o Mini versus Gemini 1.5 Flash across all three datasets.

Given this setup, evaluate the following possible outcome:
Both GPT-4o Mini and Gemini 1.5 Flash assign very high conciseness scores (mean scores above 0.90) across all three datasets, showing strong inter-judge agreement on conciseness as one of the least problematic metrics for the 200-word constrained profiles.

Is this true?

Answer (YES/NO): NO